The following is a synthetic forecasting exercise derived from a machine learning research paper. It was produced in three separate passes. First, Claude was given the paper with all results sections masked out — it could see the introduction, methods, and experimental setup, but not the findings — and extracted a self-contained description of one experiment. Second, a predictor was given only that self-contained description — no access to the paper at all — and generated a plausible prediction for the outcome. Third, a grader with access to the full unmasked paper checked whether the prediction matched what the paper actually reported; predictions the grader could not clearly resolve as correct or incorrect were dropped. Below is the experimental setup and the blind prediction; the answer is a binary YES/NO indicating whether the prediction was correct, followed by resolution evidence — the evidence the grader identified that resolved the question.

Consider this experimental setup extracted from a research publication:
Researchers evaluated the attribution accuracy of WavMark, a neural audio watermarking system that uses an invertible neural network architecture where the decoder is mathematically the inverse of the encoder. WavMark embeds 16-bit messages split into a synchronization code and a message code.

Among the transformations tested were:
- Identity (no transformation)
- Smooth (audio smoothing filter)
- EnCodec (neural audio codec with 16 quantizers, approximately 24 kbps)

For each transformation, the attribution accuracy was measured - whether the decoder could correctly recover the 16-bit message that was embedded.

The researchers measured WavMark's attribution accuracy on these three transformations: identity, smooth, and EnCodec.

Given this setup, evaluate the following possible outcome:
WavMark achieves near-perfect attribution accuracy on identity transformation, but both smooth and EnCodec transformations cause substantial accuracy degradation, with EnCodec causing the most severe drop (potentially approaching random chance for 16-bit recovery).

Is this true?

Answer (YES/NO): NO